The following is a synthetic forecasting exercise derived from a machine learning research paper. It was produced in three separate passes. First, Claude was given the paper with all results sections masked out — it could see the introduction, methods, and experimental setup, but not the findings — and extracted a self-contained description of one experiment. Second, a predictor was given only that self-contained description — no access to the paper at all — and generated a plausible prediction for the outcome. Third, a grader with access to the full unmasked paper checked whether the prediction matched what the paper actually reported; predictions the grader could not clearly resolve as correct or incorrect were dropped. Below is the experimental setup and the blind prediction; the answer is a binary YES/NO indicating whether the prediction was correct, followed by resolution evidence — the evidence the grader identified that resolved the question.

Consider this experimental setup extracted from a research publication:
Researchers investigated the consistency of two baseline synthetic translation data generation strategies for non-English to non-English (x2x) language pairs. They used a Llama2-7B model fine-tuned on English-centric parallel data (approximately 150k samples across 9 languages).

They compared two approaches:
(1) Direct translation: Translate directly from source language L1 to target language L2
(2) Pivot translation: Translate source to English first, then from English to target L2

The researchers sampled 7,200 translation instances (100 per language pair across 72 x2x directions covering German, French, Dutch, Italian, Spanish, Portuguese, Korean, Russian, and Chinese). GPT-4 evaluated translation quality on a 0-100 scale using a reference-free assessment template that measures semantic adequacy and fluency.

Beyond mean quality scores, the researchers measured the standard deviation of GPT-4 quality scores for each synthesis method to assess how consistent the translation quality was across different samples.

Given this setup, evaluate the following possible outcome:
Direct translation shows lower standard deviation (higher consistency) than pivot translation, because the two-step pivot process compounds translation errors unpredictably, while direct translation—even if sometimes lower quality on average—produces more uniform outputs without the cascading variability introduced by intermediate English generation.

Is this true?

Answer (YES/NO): NO